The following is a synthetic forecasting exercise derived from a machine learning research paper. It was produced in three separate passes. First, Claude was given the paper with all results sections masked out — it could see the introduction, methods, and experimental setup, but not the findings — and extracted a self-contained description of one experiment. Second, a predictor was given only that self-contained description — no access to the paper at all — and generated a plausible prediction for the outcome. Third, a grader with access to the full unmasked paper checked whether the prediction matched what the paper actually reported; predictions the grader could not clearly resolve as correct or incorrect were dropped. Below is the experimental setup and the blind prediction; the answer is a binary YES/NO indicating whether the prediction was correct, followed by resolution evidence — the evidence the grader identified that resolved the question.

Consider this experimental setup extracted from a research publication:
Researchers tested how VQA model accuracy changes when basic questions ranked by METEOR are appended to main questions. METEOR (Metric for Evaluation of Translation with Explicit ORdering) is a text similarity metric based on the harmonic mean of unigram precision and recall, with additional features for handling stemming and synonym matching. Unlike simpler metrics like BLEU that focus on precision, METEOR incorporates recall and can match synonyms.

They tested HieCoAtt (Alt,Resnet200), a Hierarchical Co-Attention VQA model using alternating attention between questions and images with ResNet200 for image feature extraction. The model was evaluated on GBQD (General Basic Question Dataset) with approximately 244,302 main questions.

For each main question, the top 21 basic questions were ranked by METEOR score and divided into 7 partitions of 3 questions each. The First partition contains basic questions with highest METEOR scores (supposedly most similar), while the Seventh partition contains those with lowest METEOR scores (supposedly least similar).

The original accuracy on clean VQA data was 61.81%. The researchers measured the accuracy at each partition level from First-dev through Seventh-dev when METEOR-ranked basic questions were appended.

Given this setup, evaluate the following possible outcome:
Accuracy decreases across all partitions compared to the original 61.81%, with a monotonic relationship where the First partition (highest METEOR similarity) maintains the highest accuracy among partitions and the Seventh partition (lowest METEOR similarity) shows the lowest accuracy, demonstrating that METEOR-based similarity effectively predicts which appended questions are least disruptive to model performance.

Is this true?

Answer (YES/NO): NO